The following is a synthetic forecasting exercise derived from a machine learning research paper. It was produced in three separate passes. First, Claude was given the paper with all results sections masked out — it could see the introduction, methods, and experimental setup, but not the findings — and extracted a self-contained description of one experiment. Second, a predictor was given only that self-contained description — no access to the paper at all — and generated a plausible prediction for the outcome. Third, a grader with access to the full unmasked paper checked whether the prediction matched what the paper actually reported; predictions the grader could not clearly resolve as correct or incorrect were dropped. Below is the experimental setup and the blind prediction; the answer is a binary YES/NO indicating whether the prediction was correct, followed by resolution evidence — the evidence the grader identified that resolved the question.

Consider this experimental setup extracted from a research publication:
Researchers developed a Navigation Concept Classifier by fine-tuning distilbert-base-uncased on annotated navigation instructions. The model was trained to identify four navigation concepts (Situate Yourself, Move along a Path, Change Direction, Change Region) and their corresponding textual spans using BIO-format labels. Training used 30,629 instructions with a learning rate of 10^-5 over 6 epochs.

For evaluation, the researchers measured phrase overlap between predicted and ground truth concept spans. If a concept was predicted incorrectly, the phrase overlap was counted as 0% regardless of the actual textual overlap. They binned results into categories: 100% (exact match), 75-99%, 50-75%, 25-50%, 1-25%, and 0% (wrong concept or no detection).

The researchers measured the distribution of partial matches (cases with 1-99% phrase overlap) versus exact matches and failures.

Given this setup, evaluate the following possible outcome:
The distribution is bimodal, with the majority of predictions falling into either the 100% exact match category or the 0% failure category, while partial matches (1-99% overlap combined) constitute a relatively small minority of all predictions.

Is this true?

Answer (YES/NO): YES